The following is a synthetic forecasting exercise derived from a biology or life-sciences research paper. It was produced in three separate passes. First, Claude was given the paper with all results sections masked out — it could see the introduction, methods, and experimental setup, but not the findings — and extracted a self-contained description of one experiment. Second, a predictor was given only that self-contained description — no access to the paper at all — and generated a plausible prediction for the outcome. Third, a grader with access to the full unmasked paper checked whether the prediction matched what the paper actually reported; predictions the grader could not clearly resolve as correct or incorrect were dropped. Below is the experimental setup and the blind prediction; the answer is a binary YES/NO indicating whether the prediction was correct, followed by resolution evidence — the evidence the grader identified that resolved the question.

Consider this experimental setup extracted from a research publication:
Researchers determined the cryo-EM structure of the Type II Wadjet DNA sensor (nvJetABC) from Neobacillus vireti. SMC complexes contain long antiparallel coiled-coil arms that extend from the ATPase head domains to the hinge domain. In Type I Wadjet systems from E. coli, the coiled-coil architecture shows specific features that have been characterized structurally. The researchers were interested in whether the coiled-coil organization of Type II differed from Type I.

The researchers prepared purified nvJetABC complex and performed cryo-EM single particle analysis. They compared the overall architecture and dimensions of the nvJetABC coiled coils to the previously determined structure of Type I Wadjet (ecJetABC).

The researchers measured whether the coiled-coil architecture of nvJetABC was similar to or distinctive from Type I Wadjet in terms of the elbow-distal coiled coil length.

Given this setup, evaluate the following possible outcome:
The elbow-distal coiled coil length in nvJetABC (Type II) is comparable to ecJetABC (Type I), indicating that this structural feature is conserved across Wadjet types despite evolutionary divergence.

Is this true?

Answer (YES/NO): NO